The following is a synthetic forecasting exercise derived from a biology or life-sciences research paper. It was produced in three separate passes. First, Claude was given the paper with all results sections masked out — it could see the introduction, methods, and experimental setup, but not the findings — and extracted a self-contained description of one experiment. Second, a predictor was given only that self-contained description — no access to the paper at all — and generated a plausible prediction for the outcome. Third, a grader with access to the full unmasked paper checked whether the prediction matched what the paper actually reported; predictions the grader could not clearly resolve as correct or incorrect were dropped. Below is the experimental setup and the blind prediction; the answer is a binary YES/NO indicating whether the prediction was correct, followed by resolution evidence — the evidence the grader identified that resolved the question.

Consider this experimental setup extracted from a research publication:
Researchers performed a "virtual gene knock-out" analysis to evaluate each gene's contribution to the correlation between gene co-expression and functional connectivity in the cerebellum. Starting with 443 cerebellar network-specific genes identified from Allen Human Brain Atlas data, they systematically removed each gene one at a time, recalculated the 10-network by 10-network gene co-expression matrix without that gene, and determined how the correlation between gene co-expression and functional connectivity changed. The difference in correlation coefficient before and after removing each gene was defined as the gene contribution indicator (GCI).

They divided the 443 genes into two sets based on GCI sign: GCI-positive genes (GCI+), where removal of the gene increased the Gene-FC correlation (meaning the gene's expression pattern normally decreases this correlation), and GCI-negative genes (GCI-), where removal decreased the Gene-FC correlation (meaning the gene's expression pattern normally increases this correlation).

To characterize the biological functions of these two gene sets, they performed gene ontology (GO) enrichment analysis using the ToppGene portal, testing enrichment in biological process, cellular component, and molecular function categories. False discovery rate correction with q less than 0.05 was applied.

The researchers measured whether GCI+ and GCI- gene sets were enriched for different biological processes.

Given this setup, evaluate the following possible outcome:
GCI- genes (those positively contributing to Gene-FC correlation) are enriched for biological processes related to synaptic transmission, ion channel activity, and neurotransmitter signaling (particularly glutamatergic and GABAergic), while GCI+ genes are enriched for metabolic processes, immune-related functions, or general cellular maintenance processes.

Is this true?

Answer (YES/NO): NO